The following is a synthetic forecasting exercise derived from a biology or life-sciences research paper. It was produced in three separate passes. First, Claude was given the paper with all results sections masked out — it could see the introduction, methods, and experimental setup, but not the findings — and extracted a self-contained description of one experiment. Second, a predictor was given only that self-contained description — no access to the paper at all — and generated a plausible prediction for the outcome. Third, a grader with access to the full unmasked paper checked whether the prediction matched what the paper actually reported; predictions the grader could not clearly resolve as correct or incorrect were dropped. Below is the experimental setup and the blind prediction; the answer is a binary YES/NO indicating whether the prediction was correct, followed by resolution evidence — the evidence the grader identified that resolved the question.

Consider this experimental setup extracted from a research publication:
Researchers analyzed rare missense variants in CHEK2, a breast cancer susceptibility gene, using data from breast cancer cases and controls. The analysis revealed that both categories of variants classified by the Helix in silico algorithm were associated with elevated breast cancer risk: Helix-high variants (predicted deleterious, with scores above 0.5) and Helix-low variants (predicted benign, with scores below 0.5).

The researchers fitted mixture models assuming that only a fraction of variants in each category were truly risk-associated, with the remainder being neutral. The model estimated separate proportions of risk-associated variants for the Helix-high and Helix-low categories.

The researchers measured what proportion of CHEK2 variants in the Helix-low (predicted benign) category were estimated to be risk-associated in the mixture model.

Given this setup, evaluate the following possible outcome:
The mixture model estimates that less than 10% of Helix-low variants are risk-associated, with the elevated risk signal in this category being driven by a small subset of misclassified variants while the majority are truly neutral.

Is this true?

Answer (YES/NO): NO